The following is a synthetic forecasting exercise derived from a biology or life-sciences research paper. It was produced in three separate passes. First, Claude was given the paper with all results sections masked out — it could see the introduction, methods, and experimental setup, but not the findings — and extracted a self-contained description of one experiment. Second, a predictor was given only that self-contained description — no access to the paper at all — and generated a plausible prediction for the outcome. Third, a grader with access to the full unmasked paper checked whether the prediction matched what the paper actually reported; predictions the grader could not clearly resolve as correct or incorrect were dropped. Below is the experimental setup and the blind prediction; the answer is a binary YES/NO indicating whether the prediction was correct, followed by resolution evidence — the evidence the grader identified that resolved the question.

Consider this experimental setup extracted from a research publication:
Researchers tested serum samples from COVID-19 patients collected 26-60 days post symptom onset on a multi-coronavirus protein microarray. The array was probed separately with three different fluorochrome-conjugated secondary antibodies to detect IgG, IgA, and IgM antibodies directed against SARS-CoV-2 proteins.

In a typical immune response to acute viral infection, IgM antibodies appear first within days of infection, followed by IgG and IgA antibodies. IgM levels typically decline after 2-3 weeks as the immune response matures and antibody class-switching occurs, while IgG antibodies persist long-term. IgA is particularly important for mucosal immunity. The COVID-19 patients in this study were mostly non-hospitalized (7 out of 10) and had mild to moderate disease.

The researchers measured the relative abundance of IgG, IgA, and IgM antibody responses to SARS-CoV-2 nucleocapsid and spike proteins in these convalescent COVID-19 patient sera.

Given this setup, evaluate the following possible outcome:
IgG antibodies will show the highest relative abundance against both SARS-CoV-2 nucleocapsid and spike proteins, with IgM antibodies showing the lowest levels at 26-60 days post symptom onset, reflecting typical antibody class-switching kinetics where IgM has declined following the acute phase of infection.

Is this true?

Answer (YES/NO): YES